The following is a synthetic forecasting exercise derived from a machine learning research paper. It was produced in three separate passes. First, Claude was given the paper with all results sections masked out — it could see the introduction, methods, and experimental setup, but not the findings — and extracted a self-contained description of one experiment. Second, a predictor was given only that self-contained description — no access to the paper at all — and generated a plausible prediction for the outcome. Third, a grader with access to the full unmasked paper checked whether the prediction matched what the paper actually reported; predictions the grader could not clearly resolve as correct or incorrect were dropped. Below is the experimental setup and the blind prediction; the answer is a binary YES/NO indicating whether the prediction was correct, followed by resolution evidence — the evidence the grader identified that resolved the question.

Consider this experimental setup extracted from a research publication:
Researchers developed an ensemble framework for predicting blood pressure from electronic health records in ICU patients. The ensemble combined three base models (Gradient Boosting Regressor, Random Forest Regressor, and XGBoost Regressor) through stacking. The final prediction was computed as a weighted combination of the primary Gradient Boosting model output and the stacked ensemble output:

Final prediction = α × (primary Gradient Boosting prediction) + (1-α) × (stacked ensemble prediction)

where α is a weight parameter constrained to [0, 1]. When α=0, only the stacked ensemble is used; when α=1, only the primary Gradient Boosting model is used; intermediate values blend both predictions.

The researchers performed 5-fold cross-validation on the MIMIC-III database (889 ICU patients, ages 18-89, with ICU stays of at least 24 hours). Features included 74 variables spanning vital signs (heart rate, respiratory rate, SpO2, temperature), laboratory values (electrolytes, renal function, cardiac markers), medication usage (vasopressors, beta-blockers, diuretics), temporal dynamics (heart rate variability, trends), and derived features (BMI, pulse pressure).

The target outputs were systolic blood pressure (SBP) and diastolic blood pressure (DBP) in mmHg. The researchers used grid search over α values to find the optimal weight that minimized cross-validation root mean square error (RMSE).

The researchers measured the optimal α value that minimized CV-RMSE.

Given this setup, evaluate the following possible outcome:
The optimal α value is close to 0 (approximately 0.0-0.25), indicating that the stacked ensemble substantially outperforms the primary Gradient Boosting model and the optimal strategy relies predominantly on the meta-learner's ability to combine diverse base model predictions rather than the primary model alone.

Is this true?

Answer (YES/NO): NO